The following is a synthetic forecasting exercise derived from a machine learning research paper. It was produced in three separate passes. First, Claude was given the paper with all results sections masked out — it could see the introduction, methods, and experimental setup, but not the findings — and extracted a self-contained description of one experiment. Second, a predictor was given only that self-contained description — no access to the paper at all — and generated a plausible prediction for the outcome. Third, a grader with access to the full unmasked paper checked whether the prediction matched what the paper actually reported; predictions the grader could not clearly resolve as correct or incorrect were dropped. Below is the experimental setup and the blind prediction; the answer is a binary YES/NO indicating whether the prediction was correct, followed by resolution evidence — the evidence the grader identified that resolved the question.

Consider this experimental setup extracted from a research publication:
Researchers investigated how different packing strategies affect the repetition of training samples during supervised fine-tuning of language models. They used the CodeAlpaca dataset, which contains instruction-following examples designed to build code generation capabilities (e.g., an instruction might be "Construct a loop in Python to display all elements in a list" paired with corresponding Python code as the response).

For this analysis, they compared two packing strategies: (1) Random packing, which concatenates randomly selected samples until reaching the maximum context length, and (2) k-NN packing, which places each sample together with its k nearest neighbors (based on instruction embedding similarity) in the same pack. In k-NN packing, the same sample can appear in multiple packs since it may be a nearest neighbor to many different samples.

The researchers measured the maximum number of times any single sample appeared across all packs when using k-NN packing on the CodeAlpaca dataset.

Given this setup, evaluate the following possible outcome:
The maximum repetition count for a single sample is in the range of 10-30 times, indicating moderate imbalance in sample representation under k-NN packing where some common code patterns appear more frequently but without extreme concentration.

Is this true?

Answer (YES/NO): NO